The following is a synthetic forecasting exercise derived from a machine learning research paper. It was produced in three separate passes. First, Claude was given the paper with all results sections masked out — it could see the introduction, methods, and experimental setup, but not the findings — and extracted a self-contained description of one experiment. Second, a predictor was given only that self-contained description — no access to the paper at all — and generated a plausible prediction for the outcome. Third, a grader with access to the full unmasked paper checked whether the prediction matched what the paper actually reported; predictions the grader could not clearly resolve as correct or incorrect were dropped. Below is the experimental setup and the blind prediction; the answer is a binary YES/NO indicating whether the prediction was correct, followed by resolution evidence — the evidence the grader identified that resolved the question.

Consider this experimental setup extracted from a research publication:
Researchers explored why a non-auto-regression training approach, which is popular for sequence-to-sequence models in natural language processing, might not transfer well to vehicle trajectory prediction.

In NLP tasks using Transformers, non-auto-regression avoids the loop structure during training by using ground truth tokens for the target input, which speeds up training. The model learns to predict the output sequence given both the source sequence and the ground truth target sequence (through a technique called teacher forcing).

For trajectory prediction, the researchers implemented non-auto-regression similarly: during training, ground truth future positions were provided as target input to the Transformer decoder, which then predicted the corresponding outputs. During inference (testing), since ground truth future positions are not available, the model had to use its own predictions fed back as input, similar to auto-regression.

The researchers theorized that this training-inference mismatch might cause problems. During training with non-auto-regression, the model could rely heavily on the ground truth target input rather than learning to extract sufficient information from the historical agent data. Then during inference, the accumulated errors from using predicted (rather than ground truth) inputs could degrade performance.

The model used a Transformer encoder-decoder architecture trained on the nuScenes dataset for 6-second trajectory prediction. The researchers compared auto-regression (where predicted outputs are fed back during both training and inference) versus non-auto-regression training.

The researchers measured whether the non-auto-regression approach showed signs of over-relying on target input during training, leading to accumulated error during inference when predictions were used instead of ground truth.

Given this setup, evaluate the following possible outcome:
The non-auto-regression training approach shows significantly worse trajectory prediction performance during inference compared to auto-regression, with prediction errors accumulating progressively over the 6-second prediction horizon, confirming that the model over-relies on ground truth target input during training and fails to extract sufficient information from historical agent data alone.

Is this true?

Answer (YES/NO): YES